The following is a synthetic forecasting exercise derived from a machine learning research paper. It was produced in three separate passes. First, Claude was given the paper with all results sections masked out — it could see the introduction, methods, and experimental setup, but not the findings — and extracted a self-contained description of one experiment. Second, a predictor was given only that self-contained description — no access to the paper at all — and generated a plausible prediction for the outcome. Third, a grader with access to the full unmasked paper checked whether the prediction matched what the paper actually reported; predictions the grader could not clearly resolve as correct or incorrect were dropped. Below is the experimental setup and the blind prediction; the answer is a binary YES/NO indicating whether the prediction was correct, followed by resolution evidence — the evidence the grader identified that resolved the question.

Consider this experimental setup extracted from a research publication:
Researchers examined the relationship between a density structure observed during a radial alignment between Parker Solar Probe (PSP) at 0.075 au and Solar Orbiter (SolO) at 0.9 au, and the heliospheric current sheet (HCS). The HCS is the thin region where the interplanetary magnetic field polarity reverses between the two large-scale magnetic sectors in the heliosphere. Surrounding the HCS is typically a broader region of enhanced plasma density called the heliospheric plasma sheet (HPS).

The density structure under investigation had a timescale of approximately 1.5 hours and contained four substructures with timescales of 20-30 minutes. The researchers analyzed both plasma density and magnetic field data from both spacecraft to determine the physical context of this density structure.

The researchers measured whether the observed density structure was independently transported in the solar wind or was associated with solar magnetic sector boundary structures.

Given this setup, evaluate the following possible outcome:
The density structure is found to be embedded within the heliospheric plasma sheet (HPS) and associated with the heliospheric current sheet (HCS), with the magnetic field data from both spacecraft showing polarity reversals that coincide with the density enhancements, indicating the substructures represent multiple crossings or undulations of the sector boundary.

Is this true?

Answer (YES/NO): NO